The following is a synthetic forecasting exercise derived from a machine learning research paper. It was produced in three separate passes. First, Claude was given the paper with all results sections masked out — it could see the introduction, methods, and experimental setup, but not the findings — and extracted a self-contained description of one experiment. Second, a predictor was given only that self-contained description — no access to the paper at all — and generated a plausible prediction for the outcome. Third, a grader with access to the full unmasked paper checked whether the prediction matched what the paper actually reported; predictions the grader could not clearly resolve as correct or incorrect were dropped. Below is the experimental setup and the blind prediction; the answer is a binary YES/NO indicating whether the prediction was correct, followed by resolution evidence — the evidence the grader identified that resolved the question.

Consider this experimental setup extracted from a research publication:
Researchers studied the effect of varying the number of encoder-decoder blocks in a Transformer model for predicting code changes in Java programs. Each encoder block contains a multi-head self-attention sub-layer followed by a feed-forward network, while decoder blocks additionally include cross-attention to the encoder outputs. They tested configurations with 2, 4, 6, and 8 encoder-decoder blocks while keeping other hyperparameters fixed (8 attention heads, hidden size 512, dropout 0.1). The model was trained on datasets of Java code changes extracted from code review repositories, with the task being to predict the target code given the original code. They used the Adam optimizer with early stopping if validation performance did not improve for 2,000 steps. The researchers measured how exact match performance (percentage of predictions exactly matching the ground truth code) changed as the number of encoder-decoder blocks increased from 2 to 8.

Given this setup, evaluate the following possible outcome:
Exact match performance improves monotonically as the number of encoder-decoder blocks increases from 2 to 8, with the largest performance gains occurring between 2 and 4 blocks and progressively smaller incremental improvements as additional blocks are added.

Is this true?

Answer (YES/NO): NO